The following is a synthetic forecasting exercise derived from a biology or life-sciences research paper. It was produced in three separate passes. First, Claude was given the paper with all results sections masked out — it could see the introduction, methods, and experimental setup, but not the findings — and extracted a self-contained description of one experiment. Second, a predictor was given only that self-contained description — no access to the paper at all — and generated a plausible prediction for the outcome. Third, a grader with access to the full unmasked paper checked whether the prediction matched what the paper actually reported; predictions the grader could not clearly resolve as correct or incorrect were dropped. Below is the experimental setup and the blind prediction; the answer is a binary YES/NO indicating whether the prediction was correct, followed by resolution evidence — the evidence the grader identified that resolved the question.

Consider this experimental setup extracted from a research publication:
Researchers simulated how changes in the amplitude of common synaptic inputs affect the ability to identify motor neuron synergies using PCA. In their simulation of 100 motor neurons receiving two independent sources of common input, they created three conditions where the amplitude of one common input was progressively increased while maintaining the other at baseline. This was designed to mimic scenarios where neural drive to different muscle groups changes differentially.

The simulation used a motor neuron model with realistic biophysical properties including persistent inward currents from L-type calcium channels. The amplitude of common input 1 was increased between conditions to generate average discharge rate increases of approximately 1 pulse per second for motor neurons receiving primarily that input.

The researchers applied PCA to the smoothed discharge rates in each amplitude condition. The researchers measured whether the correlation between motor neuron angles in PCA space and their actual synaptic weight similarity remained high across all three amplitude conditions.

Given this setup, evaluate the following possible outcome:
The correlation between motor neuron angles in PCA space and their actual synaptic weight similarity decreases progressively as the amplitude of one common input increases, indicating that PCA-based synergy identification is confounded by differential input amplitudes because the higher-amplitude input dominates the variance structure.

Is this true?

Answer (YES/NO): NO